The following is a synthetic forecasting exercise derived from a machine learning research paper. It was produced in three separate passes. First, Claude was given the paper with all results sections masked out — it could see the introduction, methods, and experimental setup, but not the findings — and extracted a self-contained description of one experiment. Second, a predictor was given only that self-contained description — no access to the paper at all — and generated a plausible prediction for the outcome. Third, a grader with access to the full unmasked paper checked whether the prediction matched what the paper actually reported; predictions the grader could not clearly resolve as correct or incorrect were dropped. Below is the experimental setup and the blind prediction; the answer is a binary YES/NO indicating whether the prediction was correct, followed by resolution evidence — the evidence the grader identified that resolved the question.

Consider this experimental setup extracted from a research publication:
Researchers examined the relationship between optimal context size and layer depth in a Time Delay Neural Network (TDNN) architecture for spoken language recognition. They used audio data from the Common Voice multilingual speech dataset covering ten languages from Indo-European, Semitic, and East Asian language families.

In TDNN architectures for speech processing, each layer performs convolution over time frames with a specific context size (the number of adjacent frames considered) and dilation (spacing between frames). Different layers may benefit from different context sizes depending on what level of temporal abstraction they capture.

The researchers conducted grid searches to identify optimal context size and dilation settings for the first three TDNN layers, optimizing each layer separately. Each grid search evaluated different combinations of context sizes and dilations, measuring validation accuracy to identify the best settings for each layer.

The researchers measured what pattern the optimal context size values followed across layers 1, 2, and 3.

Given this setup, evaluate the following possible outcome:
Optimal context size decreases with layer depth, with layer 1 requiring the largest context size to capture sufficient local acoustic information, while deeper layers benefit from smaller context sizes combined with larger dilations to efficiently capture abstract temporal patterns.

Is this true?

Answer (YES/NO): NO